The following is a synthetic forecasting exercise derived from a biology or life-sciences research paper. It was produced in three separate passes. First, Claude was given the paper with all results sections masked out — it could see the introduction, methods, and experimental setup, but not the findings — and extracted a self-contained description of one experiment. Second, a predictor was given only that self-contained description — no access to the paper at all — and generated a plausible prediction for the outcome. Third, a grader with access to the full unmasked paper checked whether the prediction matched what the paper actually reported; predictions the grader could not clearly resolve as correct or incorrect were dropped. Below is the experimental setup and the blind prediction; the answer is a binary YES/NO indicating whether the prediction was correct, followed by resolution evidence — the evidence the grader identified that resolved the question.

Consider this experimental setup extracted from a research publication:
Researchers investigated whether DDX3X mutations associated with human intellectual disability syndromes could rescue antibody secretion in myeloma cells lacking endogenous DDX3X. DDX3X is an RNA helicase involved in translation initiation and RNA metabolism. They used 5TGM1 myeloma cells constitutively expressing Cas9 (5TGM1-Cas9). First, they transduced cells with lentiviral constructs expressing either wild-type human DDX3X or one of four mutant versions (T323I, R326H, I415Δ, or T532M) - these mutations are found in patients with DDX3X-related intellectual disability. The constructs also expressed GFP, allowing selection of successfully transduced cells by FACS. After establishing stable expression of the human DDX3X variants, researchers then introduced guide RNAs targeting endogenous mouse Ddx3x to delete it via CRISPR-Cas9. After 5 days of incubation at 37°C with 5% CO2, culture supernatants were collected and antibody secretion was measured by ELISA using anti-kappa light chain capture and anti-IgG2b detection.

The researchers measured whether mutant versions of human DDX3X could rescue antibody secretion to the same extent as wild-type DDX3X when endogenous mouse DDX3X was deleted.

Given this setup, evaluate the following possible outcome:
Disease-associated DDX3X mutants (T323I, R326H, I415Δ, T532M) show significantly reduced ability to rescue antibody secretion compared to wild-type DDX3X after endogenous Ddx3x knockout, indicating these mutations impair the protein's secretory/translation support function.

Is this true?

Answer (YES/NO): YES